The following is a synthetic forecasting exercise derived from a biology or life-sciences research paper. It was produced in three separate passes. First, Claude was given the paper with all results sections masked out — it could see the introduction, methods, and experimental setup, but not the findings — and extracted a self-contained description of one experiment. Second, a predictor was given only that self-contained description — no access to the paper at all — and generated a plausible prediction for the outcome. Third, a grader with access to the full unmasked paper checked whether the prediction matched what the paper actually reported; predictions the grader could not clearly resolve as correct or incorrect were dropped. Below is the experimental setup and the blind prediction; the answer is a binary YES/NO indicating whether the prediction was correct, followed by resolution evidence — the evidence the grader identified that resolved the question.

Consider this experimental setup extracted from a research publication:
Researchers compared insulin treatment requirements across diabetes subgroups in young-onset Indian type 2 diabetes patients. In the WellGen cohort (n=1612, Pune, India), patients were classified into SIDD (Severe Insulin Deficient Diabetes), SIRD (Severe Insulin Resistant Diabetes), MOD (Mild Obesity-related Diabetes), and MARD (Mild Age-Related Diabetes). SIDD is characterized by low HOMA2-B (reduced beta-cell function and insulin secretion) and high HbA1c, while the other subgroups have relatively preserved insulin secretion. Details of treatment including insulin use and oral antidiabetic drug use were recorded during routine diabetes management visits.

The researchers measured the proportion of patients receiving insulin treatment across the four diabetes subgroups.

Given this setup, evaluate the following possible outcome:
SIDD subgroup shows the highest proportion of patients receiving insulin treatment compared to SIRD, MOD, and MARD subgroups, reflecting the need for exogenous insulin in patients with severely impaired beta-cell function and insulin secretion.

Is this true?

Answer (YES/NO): YES